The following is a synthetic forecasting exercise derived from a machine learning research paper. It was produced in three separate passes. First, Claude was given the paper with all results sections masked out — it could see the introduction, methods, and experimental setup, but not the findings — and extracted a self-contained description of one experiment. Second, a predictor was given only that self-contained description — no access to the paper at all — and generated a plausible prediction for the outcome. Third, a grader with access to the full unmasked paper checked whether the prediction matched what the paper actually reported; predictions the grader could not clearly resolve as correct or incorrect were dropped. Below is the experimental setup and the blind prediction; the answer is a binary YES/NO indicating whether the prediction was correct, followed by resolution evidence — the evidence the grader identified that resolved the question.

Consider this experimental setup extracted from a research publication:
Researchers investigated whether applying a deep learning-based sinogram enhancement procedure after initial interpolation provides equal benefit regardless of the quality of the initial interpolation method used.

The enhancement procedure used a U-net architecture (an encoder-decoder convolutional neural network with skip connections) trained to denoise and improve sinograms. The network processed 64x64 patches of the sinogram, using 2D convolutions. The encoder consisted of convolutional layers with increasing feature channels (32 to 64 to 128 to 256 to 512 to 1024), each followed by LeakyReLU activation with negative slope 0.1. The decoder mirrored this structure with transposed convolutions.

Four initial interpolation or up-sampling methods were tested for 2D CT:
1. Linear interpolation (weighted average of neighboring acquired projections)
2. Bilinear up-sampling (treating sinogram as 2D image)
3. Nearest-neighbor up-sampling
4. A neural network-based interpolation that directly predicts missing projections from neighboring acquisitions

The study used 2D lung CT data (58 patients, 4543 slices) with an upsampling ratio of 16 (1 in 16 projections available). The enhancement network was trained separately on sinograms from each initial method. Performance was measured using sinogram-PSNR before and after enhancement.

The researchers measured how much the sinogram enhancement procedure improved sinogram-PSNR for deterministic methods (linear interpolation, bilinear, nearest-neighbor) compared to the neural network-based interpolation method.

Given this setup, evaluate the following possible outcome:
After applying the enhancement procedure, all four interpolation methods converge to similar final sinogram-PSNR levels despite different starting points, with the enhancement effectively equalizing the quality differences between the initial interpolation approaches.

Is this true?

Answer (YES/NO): NO